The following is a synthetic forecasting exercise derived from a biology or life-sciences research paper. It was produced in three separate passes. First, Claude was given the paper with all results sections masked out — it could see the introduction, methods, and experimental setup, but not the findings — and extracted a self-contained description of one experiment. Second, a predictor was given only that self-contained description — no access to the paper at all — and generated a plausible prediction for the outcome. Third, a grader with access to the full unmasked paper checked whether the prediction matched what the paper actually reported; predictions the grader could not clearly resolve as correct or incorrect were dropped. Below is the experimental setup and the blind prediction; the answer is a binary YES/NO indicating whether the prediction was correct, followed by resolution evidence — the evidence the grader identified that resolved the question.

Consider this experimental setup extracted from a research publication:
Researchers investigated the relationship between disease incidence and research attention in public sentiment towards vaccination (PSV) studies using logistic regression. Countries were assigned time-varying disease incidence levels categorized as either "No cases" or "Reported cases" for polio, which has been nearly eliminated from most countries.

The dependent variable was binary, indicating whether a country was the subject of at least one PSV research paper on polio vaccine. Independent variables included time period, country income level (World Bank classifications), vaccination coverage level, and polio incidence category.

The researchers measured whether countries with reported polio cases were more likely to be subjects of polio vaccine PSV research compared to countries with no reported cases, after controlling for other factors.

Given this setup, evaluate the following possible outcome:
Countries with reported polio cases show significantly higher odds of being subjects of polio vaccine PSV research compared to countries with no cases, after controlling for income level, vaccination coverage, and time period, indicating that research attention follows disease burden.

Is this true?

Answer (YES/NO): NO